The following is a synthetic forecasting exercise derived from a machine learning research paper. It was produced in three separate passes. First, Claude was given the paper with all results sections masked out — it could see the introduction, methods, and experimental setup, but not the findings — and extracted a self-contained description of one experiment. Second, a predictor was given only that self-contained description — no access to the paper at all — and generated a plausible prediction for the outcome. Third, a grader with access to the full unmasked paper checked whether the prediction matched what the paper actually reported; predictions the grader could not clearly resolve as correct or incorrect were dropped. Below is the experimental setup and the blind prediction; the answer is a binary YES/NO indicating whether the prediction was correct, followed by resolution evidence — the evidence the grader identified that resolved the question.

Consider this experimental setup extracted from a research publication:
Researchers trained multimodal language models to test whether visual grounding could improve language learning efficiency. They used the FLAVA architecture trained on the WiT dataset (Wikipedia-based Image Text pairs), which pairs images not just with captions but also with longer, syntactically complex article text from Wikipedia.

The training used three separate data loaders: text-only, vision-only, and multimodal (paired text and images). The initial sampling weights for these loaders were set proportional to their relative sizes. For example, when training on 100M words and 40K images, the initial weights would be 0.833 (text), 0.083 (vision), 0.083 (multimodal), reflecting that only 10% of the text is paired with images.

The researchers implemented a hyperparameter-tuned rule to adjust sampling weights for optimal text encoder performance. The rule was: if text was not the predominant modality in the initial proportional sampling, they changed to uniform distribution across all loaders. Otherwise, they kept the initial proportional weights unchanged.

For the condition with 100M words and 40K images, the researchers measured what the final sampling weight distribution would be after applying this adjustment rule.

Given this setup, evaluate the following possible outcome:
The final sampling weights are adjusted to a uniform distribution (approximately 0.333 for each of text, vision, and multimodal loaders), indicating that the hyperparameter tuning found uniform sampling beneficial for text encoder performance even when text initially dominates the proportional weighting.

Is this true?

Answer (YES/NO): NO